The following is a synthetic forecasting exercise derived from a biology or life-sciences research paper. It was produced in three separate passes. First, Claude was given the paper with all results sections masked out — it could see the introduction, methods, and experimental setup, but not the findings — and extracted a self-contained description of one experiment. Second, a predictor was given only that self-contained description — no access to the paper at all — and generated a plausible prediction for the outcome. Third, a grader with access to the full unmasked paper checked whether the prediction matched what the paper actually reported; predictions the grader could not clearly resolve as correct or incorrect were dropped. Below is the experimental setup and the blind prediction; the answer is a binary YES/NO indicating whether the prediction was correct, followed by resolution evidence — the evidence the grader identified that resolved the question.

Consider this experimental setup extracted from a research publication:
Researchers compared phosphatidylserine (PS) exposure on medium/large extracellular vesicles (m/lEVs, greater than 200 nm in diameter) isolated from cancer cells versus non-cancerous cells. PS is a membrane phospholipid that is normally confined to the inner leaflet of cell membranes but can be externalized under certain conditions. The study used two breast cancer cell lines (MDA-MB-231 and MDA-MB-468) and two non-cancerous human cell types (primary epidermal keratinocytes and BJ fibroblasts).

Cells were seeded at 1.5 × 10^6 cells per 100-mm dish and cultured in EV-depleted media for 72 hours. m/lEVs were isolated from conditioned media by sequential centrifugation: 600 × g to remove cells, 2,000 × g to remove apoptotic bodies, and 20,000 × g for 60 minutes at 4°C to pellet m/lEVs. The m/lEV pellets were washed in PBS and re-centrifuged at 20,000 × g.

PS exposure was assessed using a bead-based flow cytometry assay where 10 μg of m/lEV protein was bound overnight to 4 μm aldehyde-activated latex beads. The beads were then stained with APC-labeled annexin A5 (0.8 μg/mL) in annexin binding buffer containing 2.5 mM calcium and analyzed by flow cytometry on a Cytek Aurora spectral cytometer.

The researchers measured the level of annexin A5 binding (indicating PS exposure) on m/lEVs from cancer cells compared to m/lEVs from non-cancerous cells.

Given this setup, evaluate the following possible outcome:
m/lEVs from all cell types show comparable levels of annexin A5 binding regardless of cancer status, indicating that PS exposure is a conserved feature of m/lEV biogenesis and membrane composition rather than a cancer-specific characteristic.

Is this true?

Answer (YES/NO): NO